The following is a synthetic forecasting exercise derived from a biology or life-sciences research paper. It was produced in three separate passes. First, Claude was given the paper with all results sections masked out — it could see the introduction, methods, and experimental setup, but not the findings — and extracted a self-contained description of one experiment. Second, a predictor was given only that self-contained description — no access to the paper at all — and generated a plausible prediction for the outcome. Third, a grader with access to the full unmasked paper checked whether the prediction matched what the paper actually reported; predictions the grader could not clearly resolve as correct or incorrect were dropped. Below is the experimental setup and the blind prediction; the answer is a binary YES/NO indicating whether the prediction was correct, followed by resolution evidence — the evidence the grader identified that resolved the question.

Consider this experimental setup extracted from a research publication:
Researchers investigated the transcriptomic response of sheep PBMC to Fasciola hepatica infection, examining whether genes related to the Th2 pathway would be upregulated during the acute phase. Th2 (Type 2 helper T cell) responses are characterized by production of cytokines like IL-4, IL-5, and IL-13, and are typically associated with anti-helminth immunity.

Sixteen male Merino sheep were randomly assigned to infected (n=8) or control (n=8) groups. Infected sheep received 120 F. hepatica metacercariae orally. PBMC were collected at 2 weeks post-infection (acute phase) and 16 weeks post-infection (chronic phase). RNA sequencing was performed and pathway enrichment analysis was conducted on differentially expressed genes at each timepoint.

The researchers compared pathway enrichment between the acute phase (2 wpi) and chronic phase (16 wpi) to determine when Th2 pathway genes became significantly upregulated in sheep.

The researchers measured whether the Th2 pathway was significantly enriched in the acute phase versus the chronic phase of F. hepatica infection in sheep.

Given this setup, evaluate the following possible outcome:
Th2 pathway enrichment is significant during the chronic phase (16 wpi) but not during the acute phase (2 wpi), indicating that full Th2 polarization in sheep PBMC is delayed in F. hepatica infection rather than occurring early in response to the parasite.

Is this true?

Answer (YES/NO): YES